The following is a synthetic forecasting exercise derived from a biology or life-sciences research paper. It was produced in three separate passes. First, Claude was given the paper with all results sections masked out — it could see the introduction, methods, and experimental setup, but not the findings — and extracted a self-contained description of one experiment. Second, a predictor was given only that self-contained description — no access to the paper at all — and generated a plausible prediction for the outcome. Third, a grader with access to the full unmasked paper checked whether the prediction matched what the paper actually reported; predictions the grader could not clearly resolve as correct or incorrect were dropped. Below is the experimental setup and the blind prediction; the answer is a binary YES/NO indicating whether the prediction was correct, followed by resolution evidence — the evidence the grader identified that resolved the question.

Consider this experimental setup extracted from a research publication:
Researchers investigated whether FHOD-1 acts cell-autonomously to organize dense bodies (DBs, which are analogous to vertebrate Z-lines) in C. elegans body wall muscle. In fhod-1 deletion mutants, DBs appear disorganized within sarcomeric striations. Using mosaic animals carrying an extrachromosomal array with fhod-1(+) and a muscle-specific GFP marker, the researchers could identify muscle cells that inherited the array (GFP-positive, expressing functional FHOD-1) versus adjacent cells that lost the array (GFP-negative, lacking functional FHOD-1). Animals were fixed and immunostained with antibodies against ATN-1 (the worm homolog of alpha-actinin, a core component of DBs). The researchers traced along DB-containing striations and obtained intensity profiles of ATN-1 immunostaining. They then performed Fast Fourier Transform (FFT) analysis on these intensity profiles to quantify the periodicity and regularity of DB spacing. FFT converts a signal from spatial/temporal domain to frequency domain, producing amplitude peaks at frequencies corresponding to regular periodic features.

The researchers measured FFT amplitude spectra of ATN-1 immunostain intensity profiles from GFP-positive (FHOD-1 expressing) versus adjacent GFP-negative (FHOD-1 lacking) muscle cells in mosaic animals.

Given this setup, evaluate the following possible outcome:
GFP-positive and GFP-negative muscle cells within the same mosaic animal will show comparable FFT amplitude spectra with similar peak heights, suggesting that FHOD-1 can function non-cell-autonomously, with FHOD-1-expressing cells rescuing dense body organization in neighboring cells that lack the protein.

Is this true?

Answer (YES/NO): NO